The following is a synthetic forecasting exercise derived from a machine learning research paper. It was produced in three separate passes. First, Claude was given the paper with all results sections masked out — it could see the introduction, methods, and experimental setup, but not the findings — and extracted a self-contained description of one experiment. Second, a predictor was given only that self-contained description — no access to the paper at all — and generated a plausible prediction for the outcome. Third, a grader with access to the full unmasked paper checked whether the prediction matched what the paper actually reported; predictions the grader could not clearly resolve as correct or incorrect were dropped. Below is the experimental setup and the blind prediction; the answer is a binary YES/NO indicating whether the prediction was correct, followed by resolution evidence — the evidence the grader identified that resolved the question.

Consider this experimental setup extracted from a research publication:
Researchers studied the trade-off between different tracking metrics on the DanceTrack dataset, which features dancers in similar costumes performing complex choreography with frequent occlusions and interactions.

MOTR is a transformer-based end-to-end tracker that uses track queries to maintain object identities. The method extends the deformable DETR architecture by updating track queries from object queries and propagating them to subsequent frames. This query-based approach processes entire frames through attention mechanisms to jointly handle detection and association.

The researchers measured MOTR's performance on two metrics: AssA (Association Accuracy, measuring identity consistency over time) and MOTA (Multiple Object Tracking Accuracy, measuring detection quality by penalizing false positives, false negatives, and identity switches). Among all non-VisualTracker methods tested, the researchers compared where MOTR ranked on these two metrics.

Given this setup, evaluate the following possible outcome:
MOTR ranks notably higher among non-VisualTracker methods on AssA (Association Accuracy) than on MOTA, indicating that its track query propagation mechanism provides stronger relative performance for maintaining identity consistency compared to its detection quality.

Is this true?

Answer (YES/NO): YES